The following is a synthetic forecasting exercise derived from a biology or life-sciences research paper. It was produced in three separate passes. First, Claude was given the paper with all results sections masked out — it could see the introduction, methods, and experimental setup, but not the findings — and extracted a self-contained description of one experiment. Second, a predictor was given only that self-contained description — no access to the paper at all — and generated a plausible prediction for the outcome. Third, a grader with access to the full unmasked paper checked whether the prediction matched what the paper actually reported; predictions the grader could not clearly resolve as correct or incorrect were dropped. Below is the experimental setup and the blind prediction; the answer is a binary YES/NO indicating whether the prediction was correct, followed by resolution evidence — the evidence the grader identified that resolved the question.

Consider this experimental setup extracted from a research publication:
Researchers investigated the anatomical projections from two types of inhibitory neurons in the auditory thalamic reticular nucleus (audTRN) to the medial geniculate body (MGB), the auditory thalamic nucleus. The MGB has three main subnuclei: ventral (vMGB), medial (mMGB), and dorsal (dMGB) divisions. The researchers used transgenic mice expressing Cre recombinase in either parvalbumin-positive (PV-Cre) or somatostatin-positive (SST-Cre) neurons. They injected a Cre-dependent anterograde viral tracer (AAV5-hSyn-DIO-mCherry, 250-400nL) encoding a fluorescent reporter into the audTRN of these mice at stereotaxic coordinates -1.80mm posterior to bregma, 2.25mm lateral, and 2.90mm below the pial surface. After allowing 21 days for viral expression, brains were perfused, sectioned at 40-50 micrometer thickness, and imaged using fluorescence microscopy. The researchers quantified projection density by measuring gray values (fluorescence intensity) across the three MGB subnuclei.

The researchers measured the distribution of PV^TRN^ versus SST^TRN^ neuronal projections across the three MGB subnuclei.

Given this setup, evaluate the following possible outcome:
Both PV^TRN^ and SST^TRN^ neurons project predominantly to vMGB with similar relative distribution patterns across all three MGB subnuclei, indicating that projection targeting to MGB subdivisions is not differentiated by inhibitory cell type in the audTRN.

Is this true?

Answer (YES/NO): NO